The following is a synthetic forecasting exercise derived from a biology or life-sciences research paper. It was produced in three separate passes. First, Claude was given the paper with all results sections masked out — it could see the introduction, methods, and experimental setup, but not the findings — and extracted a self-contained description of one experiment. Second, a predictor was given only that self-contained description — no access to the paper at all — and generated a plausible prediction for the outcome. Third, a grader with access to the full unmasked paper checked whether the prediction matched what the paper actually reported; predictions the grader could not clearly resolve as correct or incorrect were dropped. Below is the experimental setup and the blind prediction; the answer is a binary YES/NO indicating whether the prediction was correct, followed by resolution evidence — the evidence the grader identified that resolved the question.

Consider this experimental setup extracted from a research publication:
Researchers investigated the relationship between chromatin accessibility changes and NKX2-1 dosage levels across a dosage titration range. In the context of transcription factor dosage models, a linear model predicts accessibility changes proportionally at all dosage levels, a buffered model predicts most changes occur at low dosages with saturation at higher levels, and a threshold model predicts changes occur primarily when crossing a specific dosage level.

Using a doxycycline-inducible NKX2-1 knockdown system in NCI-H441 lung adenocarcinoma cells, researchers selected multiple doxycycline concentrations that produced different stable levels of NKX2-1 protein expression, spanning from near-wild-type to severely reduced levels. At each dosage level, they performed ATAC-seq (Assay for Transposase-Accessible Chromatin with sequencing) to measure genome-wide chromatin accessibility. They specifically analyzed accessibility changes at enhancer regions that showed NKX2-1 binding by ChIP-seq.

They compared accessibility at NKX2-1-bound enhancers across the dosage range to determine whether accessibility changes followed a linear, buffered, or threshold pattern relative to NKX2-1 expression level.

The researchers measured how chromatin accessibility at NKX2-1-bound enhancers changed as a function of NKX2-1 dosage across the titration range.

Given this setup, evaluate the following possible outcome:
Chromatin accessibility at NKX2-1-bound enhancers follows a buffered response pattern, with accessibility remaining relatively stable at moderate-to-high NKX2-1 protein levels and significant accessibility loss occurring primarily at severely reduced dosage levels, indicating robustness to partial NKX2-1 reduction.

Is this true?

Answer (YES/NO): NO